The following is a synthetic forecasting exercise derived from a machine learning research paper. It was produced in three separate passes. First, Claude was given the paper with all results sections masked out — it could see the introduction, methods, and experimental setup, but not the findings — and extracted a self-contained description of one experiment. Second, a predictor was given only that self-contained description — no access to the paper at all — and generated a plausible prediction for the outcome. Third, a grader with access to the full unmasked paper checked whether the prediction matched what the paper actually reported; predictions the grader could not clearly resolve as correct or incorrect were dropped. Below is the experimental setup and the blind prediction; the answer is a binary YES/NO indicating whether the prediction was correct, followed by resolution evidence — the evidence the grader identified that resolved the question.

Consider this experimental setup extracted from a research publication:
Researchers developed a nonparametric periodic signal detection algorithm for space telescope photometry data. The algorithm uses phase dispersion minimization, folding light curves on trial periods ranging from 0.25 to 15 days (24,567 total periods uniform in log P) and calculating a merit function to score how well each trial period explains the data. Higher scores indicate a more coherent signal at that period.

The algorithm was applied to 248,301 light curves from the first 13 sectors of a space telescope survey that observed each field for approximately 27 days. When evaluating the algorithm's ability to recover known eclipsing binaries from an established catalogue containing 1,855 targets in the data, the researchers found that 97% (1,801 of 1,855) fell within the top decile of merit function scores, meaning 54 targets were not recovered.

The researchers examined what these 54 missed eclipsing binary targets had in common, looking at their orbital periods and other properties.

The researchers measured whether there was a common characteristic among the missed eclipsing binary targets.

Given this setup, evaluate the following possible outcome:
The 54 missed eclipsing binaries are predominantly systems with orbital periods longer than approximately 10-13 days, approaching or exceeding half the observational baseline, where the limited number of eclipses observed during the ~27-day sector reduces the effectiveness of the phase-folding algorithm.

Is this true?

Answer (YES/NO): NO